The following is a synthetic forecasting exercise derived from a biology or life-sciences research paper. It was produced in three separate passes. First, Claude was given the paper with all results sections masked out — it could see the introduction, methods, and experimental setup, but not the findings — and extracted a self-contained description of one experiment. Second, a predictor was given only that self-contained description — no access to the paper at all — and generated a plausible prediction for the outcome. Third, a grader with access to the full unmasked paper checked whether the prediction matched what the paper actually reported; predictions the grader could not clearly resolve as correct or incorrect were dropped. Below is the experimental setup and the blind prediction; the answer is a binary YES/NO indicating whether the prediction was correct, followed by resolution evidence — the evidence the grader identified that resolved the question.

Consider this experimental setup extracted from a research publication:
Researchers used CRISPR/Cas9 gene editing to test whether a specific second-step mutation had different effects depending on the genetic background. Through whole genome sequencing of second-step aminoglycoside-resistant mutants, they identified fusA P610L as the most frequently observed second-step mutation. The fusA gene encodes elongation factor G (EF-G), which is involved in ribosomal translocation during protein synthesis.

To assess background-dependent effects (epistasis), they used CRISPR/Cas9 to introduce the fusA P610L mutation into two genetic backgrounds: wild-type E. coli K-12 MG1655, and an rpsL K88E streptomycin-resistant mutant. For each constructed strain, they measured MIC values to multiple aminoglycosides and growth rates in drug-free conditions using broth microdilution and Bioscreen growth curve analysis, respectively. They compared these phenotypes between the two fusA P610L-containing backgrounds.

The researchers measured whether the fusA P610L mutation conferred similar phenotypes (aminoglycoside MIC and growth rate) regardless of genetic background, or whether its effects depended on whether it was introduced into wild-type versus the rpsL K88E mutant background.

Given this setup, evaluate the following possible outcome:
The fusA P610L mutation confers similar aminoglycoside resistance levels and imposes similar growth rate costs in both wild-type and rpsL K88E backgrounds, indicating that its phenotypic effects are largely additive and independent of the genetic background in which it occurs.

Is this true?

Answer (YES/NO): NO